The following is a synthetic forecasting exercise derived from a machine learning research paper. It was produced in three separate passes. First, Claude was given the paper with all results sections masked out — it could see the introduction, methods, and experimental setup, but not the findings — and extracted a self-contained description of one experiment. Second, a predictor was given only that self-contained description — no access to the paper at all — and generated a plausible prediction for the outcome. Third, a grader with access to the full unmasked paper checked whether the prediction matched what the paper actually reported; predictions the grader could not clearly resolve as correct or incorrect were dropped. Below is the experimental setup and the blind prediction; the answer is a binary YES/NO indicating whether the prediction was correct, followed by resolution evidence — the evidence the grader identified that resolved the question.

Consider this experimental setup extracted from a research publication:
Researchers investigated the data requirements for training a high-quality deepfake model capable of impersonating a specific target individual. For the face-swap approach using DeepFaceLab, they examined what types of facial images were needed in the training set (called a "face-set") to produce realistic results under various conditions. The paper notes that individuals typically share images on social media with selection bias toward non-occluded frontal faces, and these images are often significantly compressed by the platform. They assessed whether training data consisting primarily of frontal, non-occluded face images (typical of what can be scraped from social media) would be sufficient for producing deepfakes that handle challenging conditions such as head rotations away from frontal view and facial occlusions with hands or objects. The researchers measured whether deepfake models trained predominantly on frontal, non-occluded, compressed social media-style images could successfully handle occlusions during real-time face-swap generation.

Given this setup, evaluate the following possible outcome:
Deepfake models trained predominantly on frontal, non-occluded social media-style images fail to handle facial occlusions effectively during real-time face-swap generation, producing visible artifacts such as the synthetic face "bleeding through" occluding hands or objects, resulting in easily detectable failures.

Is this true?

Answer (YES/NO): YES